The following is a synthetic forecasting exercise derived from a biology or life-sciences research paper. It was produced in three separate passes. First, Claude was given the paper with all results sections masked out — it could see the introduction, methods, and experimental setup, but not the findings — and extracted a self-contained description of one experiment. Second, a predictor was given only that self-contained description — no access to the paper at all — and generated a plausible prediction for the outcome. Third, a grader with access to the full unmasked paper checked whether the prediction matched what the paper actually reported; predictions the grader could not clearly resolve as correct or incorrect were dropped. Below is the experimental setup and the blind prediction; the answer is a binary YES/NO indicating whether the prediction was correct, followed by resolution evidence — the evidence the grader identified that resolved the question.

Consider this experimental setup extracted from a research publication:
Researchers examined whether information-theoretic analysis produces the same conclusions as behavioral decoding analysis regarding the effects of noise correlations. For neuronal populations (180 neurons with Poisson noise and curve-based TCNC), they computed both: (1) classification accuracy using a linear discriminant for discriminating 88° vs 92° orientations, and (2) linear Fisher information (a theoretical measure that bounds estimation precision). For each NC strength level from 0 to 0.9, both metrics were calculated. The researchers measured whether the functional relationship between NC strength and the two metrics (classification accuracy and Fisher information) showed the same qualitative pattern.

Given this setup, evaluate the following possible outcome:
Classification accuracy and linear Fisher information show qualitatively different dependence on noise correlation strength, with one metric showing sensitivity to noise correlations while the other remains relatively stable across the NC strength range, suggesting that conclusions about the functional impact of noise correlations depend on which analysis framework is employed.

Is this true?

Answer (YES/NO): NO